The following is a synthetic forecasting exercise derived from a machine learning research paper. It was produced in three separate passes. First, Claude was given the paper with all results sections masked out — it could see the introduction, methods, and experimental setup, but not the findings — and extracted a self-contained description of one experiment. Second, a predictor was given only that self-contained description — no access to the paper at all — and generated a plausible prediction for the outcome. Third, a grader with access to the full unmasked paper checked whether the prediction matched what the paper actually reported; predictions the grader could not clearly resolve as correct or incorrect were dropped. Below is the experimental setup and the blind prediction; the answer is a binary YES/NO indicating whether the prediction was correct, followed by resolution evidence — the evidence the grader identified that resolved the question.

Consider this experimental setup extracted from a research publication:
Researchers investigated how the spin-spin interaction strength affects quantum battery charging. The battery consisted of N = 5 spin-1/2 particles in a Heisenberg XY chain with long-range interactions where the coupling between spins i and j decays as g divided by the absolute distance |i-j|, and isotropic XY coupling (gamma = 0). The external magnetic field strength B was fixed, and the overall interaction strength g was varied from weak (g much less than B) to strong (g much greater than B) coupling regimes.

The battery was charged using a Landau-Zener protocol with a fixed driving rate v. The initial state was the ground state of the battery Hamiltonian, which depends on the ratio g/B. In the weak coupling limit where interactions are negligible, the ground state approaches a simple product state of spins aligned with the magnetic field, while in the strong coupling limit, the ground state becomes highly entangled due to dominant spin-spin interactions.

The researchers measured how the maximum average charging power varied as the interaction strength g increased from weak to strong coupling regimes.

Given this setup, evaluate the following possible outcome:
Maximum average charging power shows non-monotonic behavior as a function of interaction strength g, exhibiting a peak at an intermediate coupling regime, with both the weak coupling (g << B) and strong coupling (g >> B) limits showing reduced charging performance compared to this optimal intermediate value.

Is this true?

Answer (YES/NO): NO